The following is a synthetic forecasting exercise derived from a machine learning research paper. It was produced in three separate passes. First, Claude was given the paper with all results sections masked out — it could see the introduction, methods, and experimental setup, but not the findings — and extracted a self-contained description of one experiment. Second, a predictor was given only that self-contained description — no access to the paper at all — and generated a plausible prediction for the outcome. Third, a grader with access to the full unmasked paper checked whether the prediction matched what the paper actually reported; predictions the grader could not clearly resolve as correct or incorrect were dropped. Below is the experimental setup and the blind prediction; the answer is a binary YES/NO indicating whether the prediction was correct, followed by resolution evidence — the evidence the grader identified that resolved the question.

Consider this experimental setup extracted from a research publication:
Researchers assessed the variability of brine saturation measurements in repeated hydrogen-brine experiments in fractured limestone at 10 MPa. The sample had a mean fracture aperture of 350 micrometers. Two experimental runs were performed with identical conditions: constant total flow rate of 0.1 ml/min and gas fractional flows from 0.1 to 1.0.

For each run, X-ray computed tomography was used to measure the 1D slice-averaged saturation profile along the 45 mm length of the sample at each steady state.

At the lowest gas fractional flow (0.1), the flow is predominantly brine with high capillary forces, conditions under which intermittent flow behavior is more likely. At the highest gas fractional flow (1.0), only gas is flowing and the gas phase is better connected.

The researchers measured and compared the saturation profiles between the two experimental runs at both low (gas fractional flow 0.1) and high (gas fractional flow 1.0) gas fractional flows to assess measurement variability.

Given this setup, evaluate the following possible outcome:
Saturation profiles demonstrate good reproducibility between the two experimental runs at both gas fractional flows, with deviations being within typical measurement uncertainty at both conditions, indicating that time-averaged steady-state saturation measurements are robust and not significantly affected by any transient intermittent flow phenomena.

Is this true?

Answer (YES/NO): NO